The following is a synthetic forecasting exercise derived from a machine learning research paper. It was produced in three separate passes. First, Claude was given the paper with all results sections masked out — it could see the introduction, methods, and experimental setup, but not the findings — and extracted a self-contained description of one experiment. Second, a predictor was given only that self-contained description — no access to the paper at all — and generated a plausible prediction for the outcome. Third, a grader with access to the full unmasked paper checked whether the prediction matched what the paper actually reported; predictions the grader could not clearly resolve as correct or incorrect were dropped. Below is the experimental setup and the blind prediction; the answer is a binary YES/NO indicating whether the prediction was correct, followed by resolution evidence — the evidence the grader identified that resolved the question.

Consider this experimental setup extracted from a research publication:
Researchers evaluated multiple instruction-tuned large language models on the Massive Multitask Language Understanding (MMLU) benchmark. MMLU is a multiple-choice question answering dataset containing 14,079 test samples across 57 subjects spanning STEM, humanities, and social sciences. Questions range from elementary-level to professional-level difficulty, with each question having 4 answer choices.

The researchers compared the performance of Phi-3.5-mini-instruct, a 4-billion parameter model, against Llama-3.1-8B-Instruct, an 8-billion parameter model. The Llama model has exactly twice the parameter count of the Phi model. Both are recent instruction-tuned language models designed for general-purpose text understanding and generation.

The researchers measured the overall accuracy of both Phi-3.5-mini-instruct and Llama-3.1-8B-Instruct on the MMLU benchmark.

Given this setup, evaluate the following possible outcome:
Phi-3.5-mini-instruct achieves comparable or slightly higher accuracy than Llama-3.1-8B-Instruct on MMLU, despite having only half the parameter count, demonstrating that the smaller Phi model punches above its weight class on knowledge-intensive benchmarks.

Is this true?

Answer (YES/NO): YES